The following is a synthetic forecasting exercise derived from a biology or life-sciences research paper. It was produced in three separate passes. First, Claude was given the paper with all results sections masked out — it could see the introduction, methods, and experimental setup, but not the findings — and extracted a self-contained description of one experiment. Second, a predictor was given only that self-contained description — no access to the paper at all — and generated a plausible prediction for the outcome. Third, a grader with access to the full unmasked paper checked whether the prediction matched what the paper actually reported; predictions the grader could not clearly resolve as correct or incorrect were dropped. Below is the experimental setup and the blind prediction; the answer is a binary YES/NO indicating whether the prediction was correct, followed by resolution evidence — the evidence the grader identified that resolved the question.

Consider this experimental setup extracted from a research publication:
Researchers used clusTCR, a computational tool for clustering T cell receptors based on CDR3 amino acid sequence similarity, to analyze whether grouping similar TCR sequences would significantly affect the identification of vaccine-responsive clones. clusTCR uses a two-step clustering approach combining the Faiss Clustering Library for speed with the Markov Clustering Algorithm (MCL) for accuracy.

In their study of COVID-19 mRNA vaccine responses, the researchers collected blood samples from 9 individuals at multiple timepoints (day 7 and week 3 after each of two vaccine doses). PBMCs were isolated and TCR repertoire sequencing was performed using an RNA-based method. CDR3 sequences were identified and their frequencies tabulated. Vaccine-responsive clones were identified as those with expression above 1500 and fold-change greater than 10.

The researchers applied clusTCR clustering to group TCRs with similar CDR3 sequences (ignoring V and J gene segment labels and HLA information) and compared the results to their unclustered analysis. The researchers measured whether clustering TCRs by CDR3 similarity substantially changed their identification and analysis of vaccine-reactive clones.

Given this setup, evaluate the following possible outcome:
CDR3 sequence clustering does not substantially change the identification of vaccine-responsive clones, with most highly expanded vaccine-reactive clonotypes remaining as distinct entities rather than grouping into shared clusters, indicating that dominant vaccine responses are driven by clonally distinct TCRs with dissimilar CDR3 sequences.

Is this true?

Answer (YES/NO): YES